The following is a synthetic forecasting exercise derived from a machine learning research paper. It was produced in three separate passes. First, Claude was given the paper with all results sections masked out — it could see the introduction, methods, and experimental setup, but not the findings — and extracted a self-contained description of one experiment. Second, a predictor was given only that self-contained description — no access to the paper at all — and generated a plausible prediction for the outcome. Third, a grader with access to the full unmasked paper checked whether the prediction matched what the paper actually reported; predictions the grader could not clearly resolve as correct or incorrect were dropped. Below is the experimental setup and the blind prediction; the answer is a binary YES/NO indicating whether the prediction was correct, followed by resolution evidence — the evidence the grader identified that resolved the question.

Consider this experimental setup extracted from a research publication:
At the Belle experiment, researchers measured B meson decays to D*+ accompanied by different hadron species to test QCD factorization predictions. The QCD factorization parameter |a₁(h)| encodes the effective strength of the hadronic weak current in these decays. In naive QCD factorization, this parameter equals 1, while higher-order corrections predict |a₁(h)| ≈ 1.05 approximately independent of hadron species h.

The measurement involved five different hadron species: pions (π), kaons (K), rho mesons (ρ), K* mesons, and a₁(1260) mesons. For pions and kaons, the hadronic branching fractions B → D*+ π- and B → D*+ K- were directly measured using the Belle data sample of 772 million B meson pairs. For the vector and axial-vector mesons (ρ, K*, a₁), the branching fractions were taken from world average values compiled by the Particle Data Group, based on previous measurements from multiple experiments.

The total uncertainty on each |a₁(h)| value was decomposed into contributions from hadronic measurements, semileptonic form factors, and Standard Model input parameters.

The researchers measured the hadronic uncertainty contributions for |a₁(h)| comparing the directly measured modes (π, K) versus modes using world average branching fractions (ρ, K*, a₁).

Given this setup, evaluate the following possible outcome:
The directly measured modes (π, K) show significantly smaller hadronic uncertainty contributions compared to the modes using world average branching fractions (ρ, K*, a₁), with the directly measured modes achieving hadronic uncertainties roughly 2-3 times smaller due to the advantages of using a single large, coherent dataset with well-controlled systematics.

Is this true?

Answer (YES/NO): NO